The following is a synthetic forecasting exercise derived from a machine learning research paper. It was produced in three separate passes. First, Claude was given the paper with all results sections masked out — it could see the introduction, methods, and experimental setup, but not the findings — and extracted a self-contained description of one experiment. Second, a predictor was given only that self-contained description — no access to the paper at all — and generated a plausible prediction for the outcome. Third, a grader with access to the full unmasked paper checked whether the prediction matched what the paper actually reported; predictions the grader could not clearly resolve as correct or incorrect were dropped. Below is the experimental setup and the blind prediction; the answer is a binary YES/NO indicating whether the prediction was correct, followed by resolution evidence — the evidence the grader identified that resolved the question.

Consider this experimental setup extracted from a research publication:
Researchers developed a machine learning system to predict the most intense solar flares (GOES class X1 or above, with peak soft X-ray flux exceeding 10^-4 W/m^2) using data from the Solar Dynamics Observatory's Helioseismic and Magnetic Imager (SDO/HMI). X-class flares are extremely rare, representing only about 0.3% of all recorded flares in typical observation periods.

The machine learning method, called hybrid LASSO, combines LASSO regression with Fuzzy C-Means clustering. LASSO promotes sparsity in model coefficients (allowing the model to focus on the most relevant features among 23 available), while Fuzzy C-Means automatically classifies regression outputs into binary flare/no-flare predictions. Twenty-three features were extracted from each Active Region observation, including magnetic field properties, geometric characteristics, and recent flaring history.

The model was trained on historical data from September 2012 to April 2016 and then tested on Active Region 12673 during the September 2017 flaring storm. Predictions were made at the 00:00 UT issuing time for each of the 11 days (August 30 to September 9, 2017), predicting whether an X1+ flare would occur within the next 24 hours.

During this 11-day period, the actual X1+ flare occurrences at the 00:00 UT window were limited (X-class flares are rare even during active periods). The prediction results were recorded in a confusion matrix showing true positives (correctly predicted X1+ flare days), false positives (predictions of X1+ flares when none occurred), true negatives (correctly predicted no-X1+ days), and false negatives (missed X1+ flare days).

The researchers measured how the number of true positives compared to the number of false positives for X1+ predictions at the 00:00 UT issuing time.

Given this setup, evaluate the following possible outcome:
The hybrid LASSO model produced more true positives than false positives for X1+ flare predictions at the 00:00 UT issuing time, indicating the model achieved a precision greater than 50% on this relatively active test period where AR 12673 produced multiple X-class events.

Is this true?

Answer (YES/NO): NO